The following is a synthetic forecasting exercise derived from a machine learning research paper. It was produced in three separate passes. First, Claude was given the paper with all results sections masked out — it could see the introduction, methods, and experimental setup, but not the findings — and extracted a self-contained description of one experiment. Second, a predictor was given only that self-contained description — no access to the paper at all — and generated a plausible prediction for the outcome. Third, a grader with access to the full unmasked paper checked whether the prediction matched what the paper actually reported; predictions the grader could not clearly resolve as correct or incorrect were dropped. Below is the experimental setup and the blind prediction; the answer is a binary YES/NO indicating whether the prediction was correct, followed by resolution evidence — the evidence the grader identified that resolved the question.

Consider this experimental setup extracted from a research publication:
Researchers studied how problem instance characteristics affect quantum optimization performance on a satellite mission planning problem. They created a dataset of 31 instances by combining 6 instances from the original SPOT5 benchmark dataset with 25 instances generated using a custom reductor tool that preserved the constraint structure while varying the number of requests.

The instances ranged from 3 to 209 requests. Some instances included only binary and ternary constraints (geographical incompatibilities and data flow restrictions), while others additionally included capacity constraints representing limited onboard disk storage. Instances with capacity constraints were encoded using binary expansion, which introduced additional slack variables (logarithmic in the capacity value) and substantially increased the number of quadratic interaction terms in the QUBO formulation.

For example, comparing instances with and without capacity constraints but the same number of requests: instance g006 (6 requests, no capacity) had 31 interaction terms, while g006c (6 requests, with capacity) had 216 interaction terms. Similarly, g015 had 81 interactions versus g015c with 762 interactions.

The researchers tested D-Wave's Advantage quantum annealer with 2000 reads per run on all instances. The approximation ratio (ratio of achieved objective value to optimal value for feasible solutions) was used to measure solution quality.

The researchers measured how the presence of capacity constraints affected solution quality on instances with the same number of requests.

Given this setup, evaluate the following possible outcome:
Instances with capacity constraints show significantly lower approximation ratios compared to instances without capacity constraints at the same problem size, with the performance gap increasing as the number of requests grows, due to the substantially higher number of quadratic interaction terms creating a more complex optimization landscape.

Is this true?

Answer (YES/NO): NO